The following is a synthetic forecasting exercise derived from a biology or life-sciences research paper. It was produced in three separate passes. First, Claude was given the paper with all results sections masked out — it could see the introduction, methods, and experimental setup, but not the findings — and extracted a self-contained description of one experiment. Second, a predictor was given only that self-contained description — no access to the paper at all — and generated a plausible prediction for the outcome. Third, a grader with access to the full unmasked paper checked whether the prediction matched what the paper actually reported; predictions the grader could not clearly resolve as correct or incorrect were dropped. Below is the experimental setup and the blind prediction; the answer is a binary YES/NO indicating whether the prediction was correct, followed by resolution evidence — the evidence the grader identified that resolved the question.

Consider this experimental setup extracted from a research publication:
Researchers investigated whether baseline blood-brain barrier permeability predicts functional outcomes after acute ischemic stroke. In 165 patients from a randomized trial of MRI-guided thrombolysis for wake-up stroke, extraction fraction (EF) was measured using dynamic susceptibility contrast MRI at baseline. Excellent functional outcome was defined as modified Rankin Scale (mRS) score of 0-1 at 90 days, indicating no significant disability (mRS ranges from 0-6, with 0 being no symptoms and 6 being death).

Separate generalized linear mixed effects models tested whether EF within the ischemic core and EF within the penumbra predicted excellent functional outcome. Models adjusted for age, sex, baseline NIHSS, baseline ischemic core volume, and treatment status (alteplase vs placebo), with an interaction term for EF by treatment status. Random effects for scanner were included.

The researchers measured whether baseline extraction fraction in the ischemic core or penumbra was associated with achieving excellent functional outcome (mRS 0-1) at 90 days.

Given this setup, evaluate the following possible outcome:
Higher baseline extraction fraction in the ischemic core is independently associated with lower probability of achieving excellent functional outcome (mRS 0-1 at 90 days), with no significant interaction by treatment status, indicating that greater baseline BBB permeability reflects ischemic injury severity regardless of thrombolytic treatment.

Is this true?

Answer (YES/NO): NO